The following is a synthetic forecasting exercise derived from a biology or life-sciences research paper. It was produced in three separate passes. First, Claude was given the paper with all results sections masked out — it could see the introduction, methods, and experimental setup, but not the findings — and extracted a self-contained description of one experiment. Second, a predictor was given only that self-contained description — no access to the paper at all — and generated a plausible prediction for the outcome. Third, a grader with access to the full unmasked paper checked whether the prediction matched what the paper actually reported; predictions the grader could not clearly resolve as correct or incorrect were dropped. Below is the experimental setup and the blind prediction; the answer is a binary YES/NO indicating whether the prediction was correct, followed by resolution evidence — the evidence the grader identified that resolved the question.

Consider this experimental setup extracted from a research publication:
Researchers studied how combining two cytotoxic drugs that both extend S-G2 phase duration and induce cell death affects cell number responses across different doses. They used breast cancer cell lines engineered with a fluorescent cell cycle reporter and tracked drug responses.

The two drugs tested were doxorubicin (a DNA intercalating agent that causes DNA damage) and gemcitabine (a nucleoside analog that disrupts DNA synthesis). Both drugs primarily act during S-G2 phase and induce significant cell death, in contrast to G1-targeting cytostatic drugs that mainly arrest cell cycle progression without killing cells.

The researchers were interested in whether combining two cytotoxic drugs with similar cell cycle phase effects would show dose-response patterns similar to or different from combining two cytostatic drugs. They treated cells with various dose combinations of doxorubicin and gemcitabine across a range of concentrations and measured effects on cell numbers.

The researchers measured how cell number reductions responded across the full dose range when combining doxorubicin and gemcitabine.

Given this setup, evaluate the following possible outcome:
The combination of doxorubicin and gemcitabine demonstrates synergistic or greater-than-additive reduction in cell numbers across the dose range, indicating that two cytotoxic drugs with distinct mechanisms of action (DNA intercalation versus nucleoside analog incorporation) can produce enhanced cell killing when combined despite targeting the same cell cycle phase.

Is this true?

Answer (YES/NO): NO